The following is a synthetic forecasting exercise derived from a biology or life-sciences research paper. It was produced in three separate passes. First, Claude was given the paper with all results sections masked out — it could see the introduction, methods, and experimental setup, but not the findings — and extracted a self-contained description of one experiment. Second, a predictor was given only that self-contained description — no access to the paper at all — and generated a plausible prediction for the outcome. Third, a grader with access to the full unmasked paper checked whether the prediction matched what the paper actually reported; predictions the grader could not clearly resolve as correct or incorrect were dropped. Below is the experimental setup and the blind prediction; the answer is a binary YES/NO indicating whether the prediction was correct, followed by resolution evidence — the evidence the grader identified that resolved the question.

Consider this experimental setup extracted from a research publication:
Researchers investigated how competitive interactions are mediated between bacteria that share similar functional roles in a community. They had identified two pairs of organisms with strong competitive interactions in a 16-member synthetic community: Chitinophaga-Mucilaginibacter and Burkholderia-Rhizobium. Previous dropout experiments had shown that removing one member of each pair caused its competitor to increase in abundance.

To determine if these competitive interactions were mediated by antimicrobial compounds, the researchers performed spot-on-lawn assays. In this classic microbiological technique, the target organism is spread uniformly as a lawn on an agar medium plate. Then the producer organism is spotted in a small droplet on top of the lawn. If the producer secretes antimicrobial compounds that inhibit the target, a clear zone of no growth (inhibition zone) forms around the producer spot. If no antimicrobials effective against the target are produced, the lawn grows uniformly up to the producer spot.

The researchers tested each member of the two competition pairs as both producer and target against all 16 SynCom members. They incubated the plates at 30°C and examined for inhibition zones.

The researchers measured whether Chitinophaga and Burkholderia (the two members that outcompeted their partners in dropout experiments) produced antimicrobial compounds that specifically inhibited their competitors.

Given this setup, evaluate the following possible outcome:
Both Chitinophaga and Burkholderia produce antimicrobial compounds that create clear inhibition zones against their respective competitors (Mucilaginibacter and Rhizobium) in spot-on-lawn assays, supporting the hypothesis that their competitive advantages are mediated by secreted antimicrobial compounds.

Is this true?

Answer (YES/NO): NO